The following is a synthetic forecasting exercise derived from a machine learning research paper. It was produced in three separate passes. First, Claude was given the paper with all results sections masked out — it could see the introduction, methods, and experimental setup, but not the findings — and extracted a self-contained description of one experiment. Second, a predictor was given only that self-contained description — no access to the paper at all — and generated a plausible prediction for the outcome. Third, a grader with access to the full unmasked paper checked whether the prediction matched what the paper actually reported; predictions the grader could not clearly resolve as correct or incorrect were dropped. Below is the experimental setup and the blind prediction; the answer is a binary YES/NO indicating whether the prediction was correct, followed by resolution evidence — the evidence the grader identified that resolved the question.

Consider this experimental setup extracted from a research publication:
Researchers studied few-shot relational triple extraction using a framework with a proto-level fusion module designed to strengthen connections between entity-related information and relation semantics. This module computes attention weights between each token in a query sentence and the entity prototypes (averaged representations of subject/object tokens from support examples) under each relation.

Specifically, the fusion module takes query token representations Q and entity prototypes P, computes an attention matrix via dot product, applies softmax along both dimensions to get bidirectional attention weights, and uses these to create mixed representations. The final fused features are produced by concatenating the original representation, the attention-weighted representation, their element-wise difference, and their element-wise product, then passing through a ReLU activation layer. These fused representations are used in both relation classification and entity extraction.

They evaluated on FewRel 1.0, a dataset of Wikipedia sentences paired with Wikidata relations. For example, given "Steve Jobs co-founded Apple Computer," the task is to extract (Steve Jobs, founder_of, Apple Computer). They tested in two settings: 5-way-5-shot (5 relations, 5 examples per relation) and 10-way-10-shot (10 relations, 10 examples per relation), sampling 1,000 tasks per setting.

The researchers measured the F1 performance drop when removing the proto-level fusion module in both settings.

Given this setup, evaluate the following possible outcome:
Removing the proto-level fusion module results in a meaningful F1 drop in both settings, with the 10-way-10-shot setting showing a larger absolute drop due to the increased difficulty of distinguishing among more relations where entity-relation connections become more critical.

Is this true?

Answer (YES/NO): YES